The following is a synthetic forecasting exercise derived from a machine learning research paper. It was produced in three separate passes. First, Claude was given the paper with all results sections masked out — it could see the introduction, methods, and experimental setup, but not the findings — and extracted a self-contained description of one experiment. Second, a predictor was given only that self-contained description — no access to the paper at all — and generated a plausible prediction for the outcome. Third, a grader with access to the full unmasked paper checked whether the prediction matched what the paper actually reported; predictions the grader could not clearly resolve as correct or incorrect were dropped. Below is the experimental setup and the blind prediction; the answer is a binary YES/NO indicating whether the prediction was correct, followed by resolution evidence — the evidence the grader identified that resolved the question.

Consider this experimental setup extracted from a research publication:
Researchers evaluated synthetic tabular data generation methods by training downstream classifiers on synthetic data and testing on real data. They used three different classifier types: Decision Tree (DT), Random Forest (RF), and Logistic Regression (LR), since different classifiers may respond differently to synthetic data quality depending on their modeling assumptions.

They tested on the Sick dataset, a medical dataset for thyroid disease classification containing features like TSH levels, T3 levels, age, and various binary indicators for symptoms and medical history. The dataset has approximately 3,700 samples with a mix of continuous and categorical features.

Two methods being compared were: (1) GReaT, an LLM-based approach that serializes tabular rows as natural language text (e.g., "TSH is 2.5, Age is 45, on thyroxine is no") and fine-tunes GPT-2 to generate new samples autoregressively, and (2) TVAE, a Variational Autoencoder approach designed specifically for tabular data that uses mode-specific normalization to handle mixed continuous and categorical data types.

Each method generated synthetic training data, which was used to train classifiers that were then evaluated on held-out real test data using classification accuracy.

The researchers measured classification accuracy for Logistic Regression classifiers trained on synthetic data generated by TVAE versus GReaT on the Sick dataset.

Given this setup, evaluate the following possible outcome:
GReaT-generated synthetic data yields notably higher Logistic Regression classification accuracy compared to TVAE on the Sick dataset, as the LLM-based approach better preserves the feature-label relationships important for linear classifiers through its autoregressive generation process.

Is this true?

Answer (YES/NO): NO